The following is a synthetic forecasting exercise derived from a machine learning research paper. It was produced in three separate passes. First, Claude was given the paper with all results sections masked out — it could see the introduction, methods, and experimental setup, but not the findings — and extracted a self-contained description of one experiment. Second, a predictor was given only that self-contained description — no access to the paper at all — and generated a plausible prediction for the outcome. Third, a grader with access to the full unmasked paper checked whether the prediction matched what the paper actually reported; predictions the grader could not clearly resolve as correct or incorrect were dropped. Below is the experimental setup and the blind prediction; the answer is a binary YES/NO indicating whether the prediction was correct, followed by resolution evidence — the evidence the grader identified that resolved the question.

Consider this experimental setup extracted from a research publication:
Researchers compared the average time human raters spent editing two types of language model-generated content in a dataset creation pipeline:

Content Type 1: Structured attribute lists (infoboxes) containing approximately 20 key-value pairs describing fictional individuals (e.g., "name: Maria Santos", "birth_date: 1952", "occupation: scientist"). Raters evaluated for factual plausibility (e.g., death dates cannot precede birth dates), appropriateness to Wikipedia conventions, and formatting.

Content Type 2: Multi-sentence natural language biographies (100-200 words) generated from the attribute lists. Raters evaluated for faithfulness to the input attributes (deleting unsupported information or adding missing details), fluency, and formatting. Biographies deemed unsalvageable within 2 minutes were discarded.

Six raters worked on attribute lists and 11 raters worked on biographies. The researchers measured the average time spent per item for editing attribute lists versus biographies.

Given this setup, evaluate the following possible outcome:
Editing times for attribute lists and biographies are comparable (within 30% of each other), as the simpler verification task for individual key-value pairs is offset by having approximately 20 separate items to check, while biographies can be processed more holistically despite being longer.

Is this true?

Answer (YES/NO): NO